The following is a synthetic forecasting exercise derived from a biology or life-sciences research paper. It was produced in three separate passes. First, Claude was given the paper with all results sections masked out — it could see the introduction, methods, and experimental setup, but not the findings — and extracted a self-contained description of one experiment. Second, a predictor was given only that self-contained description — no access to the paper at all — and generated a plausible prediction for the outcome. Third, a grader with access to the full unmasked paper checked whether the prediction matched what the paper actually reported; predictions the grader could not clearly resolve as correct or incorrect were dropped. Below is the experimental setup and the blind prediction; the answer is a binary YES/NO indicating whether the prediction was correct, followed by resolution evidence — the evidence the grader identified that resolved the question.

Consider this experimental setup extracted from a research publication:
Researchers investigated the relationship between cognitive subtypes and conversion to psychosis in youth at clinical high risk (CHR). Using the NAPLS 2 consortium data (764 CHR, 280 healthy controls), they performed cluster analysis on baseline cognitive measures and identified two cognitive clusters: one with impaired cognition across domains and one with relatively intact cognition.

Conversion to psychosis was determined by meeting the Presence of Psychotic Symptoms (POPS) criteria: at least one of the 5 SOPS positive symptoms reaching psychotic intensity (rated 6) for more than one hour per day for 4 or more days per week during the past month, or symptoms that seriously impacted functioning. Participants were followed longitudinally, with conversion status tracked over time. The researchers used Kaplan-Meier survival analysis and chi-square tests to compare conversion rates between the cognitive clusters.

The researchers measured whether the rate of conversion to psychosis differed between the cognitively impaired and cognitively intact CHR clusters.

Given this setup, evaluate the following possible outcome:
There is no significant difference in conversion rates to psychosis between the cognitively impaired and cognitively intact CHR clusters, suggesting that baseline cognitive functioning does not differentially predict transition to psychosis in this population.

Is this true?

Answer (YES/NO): NO